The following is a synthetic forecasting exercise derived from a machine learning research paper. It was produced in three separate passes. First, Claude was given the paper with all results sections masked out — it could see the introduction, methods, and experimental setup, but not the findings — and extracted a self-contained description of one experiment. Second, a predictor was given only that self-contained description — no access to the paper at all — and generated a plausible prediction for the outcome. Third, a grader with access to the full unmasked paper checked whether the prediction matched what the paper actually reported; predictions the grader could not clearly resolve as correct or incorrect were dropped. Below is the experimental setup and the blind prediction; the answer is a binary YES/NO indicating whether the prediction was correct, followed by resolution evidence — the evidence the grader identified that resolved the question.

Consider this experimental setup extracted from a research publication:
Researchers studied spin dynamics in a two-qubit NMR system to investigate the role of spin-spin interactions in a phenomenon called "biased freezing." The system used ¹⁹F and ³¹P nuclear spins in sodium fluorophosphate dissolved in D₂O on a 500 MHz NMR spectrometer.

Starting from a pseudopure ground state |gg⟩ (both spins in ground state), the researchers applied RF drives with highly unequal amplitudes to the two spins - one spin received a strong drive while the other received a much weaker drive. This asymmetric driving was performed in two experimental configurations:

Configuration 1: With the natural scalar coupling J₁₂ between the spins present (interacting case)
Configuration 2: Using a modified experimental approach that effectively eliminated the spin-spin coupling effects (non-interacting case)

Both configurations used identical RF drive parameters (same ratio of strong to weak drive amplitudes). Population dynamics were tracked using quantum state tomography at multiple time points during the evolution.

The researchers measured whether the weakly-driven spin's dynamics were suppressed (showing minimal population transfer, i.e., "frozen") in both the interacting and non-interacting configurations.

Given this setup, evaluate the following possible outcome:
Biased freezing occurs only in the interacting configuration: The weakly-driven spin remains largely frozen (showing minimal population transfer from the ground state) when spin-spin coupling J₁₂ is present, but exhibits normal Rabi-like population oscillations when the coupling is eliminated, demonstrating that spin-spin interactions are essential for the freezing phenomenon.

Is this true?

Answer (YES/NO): YES